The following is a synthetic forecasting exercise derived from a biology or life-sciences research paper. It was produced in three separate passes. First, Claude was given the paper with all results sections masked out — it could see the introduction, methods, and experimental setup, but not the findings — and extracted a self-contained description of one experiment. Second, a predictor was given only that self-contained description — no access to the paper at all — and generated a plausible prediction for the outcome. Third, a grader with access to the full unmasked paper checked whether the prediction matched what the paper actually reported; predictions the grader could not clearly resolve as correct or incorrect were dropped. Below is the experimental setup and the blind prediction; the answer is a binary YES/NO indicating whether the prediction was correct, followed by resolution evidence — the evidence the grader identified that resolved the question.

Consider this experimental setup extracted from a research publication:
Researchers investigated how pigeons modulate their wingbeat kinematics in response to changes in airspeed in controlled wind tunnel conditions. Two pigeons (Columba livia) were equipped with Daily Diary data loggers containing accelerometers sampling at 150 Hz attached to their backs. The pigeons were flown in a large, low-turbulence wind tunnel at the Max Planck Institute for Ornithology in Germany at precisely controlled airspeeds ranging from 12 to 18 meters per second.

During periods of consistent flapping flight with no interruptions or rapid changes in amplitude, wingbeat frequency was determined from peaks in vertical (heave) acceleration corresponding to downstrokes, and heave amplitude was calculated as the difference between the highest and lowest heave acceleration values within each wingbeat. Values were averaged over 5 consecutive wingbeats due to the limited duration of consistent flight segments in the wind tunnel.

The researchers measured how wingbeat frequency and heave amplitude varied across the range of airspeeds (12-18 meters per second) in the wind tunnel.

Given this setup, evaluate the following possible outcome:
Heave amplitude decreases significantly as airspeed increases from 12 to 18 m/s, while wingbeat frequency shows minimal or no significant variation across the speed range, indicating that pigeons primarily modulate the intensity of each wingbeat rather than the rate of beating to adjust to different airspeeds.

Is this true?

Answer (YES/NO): NO